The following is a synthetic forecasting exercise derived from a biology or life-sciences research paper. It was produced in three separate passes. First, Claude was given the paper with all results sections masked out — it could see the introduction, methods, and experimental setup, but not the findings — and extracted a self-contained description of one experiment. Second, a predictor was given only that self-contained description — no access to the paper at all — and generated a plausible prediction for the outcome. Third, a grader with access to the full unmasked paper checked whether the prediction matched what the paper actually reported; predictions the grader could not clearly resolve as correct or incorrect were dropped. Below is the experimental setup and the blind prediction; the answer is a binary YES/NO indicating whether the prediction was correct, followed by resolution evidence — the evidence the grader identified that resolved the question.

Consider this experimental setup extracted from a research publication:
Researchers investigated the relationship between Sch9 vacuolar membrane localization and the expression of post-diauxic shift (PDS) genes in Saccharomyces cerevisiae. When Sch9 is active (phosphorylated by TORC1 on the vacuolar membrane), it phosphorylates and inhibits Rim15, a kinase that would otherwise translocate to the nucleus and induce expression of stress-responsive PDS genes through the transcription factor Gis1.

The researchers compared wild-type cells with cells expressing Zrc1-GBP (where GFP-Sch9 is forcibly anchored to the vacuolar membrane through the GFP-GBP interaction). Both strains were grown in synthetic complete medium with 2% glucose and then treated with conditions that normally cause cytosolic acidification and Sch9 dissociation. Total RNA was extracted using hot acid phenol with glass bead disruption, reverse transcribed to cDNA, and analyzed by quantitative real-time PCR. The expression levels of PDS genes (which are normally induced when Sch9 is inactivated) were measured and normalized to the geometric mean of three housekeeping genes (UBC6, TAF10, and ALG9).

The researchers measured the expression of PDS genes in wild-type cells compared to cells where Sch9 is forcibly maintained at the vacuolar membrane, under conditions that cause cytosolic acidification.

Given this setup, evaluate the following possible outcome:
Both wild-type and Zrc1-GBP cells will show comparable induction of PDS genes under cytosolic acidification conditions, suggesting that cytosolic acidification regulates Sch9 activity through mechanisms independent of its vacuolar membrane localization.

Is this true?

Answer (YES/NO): NO